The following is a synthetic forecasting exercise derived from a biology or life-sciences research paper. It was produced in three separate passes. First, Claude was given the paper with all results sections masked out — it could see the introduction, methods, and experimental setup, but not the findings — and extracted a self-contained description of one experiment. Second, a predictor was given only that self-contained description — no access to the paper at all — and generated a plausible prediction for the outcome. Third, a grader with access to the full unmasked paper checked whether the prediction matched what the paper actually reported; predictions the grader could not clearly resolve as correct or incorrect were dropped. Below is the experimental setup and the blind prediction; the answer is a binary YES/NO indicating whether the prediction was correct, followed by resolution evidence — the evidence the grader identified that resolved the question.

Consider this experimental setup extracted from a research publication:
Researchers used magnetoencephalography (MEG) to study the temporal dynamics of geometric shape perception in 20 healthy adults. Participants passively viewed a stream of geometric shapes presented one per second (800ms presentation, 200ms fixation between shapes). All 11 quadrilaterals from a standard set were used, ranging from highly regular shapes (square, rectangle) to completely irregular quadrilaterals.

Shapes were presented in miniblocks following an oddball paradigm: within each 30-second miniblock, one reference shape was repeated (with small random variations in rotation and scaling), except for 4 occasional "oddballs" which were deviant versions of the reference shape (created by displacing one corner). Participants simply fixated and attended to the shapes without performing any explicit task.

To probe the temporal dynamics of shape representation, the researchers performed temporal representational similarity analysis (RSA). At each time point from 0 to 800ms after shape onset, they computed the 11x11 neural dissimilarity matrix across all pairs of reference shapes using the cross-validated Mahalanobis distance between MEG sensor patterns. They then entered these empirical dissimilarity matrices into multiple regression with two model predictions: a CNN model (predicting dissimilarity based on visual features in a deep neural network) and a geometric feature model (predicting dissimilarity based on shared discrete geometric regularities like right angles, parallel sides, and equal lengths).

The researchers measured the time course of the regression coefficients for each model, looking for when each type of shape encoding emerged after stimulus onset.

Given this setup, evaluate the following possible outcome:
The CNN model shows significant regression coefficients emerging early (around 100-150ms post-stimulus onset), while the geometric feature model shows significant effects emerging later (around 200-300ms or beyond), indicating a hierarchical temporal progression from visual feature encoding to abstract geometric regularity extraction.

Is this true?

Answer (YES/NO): NO